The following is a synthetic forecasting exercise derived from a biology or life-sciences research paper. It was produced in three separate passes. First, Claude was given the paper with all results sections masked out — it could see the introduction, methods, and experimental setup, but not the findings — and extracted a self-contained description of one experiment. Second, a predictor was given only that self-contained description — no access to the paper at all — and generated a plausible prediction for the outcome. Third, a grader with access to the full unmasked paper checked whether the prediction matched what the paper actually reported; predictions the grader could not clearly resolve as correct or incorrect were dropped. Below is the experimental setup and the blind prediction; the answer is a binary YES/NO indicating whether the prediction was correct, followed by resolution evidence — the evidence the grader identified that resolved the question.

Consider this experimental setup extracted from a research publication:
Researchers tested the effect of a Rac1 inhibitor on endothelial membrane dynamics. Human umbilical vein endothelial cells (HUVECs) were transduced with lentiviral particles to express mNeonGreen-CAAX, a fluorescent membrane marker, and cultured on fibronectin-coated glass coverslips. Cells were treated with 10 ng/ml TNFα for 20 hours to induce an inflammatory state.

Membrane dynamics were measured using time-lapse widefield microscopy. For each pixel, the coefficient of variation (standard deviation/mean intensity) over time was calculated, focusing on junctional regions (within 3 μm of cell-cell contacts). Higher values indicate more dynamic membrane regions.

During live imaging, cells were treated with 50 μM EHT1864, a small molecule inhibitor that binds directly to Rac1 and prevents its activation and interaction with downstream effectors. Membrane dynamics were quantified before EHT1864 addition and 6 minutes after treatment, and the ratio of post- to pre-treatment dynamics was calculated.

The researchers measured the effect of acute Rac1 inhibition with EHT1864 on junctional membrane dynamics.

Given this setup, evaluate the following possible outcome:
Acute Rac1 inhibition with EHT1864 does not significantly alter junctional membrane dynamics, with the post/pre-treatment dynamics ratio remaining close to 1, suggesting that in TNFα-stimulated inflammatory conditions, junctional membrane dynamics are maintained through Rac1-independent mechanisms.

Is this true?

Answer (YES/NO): NO